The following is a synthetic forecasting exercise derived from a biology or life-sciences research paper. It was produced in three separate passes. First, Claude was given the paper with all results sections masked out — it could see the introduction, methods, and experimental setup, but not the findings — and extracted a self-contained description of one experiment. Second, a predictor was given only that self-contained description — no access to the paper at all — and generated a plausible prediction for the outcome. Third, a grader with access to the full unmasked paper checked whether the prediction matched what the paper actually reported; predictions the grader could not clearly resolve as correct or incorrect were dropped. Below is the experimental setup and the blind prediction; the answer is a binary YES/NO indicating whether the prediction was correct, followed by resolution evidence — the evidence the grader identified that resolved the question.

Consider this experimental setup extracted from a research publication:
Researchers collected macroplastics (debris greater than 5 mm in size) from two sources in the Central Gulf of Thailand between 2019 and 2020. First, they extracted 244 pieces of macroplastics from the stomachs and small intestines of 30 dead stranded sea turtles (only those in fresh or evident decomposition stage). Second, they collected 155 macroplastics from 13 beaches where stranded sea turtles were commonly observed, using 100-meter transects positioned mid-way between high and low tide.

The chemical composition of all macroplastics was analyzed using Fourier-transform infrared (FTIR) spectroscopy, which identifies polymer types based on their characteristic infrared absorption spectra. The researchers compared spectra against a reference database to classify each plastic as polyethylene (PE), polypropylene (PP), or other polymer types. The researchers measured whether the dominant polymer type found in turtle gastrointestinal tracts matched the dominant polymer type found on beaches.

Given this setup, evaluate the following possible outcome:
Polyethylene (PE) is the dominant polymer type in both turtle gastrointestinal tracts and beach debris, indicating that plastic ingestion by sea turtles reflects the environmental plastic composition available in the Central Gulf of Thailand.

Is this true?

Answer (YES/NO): YES